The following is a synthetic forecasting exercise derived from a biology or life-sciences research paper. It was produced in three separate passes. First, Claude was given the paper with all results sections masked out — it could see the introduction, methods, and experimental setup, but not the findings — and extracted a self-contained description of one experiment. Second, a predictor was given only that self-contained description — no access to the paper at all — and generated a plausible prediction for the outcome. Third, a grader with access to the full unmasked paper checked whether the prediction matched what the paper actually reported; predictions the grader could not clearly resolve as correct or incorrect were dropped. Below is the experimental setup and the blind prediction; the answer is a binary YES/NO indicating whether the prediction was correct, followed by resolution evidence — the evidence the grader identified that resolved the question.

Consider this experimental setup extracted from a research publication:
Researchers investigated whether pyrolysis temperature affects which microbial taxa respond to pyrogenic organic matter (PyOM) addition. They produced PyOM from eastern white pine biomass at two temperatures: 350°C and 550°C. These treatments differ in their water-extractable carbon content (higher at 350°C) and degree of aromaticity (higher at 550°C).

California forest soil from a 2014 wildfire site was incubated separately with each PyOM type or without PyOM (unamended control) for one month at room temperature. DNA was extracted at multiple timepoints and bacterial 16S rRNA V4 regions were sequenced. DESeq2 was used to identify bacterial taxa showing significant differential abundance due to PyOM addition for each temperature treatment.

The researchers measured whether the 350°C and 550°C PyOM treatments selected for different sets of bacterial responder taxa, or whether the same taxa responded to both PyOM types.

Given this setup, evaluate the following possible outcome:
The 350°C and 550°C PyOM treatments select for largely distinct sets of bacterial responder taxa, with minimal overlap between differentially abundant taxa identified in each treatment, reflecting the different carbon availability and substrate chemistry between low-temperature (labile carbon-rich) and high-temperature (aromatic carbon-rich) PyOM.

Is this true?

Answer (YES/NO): NO